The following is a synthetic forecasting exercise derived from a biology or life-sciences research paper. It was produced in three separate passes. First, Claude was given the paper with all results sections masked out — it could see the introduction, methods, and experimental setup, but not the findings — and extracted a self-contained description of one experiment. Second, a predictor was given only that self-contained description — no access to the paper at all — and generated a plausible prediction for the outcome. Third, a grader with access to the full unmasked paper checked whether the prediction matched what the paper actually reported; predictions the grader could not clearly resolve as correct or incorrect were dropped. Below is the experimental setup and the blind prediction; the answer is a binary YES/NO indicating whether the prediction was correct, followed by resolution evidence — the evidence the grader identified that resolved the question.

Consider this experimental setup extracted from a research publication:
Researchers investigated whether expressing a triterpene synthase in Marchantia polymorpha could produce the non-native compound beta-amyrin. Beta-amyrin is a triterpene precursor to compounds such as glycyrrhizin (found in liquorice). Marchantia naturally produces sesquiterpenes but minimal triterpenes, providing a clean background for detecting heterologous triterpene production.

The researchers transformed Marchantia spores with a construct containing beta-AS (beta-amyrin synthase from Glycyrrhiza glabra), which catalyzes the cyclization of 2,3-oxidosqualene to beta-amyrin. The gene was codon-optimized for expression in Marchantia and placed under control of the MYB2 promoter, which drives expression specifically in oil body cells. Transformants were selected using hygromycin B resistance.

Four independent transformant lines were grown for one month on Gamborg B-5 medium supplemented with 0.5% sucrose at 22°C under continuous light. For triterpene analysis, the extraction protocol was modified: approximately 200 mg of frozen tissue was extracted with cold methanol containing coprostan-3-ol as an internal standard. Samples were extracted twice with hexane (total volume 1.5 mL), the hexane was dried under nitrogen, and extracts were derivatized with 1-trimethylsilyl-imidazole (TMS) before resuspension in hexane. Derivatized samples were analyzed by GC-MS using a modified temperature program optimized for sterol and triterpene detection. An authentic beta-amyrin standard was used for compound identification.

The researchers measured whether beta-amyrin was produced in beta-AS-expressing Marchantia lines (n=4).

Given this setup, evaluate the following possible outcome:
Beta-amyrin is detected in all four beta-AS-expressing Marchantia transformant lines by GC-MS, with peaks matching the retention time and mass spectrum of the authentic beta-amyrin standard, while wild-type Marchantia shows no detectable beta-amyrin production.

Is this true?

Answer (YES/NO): YES